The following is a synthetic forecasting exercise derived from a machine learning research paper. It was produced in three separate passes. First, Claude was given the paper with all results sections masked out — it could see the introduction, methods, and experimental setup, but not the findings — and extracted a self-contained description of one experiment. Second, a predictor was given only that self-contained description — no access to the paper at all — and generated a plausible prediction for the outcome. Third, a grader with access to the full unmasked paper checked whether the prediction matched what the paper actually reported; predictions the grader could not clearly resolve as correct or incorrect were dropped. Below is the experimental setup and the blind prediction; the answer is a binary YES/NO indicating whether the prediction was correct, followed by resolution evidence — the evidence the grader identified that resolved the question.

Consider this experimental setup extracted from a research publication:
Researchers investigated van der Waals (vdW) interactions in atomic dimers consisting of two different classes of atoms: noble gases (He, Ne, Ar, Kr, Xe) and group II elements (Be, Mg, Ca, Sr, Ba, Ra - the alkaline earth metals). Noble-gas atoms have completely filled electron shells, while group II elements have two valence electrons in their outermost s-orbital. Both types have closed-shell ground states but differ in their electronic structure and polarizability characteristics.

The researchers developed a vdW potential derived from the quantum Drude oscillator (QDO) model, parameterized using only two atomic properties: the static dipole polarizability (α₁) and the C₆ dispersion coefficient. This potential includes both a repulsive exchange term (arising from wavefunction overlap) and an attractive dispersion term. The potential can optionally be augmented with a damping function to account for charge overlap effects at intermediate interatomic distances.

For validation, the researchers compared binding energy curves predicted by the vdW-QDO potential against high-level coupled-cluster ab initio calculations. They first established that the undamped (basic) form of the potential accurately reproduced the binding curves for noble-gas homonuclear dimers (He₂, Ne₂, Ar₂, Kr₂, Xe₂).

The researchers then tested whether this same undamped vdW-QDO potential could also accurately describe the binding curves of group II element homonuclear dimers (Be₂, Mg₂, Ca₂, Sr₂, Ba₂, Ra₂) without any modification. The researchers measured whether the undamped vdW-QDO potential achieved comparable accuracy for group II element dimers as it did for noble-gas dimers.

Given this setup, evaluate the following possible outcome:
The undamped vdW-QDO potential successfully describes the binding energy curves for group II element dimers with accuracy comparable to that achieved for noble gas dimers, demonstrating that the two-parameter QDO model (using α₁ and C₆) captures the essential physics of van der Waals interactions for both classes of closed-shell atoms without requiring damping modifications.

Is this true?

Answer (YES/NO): NO